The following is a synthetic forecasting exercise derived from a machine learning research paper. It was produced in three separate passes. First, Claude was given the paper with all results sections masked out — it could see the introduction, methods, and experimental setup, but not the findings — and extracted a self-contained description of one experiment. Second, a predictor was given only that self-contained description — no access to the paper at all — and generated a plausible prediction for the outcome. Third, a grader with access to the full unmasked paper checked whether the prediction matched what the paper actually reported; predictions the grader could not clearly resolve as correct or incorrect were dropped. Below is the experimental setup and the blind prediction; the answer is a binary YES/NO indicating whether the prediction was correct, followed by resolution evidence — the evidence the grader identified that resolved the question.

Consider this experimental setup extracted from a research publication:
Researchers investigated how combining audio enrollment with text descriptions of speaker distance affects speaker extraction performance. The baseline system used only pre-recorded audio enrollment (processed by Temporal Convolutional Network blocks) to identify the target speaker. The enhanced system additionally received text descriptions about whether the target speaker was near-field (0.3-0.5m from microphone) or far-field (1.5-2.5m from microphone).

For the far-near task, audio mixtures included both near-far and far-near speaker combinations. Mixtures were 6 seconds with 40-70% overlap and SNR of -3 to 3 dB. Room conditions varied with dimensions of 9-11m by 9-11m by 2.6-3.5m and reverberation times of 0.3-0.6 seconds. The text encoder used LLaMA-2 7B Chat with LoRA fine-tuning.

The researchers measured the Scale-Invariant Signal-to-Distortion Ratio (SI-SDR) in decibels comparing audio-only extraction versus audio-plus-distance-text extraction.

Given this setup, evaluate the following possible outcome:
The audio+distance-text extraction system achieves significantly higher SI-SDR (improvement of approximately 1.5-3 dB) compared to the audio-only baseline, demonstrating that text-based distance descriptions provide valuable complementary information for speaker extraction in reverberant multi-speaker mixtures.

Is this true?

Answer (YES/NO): NO